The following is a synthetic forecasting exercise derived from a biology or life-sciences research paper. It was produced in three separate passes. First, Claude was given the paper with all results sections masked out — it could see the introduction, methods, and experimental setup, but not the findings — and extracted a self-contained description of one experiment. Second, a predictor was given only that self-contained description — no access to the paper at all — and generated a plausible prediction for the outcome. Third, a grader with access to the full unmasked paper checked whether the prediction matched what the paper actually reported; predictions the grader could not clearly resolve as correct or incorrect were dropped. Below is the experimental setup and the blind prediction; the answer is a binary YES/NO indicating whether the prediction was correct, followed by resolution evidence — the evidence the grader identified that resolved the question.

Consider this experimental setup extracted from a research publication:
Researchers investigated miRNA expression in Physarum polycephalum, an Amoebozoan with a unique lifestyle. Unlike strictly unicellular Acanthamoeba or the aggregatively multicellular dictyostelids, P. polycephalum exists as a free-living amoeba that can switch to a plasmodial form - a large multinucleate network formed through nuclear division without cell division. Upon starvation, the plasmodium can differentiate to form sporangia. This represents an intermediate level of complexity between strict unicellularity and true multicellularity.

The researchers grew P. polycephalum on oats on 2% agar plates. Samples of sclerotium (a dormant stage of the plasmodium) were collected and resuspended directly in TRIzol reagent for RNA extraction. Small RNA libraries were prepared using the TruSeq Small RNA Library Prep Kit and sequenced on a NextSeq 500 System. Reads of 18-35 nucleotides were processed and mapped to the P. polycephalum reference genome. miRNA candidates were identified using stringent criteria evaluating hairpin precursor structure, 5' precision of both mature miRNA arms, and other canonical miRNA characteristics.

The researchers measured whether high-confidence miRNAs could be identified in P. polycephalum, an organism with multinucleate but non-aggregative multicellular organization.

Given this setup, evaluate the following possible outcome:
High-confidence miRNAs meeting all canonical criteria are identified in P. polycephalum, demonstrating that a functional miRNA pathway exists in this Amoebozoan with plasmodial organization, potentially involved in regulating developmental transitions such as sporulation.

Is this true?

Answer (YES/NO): YES